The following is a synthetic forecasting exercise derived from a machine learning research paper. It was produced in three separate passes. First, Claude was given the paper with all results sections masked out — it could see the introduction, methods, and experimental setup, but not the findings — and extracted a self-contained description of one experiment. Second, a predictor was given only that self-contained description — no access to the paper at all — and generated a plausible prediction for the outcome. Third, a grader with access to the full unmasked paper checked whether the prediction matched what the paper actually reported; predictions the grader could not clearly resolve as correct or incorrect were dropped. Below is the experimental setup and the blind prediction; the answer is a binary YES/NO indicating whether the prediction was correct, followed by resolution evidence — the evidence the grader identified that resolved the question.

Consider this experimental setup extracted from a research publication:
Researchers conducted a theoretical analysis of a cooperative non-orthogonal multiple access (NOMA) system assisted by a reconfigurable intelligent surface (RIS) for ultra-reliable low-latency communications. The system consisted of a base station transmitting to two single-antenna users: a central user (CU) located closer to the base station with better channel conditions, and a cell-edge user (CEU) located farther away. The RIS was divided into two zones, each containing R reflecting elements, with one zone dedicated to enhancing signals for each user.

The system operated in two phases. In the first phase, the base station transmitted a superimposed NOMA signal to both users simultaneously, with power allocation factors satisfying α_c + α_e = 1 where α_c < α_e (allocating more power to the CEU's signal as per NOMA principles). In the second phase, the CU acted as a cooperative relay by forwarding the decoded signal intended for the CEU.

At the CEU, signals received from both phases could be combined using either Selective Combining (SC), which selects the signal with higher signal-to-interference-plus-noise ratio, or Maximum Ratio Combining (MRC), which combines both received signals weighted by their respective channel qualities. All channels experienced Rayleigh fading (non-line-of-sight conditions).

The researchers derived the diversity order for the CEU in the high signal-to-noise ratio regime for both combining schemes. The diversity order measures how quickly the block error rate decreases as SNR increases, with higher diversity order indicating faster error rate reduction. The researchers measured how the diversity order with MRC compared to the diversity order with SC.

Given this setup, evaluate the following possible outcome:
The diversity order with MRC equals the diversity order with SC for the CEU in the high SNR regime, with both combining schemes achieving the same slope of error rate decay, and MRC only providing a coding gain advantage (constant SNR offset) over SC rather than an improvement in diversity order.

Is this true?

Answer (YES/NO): NO